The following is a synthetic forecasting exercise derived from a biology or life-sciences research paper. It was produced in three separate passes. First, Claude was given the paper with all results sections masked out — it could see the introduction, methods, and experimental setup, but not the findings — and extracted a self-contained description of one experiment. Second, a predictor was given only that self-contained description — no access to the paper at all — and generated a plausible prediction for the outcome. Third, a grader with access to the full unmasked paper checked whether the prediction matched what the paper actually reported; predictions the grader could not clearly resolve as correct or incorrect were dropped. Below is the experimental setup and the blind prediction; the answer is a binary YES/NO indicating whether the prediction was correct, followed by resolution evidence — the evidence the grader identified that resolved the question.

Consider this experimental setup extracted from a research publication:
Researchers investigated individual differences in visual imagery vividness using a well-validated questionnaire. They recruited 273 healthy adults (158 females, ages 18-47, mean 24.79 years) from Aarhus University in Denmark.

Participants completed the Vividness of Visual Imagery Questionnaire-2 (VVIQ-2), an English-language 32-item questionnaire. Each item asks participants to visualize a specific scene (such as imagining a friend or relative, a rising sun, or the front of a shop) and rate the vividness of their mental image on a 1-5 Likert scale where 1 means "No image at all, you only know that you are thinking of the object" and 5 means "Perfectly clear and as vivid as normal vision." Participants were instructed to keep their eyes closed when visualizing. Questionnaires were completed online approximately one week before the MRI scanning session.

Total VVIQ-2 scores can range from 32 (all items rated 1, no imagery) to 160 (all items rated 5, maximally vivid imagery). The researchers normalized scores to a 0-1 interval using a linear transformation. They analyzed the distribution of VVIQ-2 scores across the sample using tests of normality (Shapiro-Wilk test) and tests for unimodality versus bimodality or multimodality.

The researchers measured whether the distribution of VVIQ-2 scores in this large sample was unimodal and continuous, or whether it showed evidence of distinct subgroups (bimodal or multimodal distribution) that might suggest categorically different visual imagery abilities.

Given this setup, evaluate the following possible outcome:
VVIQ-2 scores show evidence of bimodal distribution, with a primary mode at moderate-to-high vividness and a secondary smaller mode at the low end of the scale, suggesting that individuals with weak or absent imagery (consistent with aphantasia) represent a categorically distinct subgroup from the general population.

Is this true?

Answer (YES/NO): NO